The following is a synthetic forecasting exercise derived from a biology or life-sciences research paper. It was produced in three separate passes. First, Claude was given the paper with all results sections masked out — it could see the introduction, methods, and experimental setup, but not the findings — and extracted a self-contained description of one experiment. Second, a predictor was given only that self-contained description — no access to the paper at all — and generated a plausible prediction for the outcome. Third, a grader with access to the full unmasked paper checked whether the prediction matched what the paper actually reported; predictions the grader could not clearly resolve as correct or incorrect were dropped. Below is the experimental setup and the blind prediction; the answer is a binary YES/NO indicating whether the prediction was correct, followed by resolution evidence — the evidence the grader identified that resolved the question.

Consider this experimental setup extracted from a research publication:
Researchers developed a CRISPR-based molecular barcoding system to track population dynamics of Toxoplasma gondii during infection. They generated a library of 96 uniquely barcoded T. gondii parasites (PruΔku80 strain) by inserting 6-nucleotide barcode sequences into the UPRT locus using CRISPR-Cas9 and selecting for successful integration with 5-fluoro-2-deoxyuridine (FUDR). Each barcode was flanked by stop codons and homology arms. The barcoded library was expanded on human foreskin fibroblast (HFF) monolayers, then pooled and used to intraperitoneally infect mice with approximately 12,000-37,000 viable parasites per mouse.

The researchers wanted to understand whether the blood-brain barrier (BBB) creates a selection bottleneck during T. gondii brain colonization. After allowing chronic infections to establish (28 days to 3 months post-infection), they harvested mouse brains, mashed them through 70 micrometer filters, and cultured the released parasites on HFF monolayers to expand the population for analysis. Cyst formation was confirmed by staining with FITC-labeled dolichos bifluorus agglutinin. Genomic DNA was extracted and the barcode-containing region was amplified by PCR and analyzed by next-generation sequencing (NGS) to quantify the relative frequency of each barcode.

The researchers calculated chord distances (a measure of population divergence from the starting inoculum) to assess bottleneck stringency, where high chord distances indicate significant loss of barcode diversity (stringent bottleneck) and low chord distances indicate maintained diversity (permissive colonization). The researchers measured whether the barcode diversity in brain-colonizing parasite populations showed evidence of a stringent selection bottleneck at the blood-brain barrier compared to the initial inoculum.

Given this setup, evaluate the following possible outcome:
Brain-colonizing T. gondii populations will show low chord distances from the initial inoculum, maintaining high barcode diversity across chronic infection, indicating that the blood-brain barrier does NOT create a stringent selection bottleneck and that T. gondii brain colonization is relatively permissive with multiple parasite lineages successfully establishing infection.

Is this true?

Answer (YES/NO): NO